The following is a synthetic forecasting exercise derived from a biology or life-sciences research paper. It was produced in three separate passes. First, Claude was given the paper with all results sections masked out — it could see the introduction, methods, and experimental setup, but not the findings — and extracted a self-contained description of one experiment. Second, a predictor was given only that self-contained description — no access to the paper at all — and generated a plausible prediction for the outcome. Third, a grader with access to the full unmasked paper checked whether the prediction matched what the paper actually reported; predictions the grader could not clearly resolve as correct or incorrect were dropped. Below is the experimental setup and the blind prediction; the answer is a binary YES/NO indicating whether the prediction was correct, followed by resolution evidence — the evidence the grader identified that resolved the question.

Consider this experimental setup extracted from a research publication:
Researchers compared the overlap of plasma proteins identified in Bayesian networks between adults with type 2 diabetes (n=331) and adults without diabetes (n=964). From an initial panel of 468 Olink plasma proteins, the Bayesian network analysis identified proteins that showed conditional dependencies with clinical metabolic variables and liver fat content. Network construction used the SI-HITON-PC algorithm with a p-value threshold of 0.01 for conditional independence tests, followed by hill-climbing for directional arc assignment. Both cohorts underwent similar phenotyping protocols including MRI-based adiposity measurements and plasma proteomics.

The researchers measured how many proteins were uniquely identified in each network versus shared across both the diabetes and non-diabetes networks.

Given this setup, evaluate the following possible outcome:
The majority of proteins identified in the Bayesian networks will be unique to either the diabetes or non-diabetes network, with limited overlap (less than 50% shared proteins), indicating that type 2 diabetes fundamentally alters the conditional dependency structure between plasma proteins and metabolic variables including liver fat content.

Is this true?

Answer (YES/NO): YES